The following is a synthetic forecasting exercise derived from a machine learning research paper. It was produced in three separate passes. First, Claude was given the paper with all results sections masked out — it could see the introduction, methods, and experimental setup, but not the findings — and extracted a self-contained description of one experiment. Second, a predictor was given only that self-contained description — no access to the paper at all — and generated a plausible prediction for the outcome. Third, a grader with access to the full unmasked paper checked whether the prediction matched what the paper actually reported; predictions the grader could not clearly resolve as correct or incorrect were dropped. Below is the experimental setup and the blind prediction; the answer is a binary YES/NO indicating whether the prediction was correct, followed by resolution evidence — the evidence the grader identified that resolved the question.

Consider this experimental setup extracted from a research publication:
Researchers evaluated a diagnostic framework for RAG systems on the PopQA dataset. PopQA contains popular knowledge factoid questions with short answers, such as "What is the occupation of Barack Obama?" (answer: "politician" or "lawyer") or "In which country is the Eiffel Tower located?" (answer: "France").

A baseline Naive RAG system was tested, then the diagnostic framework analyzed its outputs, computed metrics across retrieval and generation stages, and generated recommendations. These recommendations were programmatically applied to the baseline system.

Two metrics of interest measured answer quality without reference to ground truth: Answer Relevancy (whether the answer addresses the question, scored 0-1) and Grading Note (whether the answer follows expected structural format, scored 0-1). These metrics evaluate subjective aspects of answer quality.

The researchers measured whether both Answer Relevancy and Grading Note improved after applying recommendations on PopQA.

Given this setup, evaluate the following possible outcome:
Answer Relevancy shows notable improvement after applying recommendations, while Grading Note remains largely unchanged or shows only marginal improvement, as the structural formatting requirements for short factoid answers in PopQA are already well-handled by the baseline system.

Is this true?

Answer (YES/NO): NO